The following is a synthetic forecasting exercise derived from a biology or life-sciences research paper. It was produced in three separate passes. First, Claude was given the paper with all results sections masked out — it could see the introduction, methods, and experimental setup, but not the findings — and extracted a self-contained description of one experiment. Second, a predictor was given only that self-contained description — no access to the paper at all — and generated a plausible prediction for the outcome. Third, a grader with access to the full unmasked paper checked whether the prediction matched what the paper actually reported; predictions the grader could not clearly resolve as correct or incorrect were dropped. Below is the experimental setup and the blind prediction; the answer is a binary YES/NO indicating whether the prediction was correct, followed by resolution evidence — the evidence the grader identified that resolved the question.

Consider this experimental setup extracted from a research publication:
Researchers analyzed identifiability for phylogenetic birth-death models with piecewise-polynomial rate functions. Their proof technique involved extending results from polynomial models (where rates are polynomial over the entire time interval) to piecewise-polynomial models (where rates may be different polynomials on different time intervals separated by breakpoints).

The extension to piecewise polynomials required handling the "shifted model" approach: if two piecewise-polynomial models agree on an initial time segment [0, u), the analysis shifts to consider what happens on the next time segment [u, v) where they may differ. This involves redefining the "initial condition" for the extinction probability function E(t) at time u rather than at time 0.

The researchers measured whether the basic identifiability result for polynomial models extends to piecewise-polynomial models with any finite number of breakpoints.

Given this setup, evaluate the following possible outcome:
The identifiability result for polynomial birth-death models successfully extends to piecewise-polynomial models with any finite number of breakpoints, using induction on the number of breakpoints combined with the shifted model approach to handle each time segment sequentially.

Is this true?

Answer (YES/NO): NO